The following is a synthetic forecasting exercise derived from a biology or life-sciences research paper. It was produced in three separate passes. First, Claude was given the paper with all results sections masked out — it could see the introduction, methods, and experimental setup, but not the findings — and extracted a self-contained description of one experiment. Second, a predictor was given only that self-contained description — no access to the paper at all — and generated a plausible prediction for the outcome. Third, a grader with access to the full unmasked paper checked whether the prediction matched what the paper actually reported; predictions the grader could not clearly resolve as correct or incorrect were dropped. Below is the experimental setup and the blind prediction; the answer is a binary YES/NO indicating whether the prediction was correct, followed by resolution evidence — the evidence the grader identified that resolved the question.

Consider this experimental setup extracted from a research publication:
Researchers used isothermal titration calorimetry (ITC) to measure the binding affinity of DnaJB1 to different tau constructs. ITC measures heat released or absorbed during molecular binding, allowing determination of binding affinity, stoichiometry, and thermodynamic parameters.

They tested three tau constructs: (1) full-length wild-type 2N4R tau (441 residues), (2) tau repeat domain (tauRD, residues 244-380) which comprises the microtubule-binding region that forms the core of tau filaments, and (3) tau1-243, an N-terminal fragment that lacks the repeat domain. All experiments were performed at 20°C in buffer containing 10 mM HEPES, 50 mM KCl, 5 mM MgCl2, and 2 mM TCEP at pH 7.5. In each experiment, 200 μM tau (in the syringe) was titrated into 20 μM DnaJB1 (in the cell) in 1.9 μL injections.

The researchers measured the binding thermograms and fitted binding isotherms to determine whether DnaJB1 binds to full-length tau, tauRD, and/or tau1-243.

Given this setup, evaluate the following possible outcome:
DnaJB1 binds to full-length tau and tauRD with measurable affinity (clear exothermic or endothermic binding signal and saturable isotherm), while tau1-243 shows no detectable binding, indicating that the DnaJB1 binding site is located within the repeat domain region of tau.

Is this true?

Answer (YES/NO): NO